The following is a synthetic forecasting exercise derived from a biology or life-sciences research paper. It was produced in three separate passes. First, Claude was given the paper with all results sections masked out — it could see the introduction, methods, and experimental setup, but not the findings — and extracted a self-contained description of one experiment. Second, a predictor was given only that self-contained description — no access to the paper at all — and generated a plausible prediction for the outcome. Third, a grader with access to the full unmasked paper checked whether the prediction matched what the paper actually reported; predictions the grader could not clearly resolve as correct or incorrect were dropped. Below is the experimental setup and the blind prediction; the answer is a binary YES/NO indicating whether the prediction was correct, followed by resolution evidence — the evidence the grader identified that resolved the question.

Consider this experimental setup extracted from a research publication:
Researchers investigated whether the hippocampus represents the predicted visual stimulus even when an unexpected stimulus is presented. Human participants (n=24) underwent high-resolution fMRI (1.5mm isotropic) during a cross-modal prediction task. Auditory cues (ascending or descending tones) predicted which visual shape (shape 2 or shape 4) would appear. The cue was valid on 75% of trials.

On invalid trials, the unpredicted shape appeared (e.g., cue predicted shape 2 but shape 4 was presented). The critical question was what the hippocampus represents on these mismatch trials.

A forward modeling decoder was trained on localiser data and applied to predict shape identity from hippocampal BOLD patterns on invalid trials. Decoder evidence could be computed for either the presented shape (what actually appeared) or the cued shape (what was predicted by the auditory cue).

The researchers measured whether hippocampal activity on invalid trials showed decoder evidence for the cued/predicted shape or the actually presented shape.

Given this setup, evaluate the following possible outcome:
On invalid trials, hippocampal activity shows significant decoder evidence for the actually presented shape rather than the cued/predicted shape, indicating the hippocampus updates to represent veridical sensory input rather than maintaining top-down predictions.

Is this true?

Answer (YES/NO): NO